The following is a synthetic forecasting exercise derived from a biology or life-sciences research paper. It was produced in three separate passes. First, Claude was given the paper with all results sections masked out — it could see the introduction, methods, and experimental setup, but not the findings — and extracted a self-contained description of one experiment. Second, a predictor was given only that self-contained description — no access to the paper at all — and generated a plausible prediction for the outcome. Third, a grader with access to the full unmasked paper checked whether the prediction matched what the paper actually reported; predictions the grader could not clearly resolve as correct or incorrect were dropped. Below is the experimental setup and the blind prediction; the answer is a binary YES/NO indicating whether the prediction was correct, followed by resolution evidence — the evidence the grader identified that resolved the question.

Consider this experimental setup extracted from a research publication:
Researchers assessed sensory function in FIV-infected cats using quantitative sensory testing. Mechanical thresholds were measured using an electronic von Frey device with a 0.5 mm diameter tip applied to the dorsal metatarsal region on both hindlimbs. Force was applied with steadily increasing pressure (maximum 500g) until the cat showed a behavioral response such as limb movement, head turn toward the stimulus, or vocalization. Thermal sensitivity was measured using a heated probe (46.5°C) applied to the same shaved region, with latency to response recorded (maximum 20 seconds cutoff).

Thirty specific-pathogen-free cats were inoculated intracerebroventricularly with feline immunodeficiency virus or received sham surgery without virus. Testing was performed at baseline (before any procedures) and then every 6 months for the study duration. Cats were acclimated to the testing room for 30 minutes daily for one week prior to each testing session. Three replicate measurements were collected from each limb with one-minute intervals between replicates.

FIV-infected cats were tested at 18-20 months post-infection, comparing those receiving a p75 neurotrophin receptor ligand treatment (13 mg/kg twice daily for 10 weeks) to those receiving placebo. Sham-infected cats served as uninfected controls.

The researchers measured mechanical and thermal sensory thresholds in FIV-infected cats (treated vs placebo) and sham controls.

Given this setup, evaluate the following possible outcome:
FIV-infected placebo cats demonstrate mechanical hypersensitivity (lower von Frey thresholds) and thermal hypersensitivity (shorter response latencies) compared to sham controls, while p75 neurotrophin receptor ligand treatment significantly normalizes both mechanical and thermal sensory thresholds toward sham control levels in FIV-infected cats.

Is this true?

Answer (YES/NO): NO